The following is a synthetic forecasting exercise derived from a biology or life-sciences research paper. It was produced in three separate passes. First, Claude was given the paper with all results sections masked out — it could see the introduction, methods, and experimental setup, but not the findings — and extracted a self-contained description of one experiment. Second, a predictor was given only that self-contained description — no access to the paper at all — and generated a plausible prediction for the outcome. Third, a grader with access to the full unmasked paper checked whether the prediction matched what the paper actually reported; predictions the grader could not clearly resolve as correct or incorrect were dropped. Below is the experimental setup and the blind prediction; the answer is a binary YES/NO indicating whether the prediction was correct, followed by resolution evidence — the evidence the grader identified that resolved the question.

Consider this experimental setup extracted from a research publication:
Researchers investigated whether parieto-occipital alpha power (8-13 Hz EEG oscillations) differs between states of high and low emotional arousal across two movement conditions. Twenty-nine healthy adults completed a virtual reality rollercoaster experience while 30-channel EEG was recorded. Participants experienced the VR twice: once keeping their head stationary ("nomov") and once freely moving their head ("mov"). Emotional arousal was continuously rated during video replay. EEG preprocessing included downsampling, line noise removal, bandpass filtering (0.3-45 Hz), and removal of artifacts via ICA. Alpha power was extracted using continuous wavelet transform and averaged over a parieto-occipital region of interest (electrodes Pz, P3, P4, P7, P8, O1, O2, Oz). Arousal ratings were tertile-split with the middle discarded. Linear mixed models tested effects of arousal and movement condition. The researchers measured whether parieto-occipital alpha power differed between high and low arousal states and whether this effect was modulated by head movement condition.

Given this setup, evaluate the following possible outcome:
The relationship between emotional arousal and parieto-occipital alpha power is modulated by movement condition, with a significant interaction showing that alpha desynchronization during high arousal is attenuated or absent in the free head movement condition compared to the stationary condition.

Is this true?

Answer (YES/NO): NO